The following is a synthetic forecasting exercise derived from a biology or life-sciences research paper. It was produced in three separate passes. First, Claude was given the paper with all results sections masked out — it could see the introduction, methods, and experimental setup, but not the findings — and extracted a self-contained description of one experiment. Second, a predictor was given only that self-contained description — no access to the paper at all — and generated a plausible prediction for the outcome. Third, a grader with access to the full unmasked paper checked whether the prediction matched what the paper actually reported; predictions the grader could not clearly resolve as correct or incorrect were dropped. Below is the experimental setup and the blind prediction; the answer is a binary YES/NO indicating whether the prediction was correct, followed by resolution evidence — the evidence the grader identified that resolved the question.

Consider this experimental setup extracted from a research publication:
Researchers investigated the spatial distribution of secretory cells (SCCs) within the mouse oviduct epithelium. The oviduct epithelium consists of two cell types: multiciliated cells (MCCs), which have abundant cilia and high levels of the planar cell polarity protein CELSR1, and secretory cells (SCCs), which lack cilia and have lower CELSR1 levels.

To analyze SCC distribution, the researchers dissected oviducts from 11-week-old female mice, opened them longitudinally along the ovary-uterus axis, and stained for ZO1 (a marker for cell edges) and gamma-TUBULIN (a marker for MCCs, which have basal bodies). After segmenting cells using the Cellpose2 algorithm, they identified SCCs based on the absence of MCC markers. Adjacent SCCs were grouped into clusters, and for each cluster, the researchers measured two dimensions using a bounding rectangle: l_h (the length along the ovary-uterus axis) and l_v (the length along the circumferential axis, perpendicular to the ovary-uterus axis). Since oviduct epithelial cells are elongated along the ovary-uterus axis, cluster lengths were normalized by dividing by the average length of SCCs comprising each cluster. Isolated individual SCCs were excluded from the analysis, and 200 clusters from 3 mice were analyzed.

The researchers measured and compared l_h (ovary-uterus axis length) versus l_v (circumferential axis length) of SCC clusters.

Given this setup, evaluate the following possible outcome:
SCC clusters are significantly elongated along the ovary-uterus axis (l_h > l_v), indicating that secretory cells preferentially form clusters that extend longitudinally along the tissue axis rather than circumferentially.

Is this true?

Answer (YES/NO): YES